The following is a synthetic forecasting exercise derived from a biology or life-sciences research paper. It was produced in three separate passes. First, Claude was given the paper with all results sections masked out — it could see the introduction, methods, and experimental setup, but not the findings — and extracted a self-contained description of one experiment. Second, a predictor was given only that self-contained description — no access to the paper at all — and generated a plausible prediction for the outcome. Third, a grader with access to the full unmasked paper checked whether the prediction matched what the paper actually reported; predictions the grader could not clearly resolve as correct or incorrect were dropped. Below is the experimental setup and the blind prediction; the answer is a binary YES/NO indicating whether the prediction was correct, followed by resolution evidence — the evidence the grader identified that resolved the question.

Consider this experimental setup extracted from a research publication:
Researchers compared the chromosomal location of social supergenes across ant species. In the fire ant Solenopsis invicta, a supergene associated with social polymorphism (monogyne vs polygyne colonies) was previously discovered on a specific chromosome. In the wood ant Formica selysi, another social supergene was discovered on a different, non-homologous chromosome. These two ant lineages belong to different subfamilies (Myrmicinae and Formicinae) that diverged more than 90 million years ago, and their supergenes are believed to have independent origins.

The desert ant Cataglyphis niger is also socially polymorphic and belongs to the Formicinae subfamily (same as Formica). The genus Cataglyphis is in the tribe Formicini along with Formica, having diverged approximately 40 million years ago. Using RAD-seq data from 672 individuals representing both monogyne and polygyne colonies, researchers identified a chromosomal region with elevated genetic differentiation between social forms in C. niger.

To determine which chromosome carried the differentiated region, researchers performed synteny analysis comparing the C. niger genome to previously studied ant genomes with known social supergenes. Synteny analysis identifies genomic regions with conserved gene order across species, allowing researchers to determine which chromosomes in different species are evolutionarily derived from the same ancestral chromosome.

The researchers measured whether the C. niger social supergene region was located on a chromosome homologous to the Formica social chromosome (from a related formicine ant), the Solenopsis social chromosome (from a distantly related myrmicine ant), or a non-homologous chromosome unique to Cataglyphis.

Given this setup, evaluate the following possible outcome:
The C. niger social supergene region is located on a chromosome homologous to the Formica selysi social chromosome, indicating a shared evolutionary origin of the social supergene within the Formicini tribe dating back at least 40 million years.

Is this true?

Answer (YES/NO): NO